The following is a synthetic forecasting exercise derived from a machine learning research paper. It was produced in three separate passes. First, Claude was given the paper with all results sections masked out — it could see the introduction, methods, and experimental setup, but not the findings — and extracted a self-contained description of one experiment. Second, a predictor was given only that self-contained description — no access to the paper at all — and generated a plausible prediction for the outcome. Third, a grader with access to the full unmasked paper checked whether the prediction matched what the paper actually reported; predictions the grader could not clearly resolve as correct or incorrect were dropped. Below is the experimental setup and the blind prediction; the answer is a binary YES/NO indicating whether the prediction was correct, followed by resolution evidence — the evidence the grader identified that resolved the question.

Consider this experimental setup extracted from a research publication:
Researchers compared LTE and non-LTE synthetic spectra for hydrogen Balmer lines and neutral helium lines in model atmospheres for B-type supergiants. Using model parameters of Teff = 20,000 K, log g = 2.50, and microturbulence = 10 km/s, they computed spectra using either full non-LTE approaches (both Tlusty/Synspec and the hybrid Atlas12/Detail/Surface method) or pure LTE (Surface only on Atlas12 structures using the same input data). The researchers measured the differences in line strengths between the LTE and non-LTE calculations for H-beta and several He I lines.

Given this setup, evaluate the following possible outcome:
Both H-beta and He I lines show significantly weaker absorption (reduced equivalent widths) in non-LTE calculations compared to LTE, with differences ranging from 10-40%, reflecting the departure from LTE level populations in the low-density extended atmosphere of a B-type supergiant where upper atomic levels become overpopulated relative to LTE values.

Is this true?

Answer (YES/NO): NO